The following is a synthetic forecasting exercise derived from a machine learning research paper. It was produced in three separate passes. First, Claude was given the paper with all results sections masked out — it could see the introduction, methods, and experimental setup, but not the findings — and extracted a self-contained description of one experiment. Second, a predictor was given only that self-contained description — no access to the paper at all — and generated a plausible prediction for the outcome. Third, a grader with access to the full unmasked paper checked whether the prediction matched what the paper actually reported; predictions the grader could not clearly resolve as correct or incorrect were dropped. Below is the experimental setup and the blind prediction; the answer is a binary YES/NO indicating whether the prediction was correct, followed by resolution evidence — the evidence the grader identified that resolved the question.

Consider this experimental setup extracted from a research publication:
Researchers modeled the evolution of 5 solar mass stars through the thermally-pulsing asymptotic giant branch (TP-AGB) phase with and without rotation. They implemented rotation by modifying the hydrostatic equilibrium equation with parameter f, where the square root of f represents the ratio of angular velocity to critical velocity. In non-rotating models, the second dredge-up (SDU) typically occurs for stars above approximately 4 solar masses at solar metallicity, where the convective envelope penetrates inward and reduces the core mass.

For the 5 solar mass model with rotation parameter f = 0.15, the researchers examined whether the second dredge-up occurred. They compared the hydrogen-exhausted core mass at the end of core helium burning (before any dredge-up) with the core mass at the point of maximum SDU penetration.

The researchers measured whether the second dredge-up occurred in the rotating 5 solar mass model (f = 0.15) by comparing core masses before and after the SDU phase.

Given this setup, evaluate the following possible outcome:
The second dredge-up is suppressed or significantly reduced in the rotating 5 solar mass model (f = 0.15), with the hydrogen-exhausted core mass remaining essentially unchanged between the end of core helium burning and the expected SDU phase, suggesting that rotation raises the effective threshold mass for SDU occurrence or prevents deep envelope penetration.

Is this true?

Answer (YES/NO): YES